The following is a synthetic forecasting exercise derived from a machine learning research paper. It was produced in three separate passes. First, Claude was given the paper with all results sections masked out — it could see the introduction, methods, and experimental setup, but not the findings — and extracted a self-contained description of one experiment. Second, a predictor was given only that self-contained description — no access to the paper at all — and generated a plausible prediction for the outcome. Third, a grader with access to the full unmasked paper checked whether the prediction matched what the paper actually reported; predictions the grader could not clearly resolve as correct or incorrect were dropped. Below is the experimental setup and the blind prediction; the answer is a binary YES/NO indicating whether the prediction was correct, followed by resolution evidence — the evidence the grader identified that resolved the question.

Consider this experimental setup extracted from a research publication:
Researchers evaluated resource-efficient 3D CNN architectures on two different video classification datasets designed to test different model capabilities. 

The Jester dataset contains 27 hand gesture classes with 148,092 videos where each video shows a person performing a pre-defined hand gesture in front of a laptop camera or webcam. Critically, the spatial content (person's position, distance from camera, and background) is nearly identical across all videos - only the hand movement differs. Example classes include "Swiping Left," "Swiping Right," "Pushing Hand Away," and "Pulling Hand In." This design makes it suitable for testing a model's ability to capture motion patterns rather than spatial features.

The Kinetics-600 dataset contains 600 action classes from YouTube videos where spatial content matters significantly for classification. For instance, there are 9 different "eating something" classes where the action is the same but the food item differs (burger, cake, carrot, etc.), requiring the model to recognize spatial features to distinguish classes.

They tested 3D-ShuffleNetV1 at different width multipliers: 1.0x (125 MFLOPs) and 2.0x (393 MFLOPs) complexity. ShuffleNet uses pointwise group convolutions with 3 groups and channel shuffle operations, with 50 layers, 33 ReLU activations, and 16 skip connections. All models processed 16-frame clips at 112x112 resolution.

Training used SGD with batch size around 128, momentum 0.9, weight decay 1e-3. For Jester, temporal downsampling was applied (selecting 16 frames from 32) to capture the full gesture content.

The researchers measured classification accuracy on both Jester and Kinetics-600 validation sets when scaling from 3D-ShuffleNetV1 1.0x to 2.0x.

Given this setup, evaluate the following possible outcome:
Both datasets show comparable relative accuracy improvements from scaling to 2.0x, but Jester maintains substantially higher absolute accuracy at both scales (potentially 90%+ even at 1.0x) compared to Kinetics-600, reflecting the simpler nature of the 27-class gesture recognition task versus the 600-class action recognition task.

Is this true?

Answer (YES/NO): NO